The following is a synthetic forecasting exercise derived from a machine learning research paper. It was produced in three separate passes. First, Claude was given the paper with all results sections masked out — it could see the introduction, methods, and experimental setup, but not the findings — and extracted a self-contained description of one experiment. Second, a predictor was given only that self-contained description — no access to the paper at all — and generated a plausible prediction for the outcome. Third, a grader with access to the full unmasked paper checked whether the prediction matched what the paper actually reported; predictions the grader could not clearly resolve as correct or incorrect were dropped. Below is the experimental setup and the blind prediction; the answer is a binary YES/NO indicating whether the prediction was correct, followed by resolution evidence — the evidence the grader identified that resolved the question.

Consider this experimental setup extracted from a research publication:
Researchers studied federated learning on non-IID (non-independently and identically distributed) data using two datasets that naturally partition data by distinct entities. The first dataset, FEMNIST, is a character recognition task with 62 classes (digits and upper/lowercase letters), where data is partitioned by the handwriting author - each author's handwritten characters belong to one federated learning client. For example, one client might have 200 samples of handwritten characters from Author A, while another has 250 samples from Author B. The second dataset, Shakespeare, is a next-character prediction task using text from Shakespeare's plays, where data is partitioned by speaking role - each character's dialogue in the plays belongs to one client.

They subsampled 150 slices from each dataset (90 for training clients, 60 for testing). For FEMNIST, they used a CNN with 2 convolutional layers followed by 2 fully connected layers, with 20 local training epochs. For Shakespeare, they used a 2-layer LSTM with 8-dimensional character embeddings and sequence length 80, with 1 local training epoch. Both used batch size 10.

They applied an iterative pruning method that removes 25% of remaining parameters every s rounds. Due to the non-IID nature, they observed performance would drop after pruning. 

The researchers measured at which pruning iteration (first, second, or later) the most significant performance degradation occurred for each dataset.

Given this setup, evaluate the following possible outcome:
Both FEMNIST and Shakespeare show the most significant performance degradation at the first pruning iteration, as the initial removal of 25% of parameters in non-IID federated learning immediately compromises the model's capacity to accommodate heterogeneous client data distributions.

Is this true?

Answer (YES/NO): NO